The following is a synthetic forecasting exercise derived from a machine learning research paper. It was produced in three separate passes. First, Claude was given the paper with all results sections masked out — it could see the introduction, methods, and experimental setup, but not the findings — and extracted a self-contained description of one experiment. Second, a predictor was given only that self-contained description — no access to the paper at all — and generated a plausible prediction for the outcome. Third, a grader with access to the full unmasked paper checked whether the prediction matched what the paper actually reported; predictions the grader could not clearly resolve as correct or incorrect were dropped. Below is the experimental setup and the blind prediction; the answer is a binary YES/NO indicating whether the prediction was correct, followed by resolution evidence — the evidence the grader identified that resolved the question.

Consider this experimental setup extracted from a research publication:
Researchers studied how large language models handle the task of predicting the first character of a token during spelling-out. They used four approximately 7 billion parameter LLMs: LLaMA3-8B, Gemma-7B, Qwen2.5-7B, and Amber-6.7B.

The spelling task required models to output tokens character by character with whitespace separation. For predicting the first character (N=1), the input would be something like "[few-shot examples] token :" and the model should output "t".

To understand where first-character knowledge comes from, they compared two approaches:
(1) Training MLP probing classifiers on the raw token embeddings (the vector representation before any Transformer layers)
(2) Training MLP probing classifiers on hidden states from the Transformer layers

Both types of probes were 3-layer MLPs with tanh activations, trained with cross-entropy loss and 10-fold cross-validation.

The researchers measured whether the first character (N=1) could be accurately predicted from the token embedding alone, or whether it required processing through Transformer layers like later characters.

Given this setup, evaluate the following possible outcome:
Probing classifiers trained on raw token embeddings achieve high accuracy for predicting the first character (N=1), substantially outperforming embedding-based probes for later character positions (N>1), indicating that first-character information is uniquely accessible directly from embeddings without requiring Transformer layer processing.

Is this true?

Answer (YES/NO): YES